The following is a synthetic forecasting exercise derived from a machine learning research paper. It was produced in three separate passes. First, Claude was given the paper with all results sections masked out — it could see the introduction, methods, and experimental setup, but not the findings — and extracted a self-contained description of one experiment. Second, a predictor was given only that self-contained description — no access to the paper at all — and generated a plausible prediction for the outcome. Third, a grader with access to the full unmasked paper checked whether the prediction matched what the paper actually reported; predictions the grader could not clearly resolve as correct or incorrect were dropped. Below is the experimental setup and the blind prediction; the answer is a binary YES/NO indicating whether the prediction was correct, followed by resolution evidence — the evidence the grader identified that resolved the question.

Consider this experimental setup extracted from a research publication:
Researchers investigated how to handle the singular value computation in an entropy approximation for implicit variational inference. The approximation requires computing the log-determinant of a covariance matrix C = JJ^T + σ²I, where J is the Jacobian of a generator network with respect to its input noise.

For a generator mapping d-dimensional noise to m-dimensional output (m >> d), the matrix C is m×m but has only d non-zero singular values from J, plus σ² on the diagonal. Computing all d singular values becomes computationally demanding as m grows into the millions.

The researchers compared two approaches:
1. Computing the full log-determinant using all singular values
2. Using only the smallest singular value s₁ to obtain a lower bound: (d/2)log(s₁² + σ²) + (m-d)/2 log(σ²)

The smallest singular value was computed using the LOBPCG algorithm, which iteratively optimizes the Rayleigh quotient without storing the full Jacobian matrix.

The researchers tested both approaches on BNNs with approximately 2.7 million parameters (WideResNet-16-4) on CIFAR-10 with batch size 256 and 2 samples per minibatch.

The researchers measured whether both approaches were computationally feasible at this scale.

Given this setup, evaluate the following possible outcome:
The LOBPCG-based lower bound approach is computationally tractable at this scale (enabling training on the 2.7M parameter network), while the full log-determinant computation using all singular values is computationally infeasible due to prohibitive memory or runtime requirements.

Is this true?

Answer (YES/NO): YES